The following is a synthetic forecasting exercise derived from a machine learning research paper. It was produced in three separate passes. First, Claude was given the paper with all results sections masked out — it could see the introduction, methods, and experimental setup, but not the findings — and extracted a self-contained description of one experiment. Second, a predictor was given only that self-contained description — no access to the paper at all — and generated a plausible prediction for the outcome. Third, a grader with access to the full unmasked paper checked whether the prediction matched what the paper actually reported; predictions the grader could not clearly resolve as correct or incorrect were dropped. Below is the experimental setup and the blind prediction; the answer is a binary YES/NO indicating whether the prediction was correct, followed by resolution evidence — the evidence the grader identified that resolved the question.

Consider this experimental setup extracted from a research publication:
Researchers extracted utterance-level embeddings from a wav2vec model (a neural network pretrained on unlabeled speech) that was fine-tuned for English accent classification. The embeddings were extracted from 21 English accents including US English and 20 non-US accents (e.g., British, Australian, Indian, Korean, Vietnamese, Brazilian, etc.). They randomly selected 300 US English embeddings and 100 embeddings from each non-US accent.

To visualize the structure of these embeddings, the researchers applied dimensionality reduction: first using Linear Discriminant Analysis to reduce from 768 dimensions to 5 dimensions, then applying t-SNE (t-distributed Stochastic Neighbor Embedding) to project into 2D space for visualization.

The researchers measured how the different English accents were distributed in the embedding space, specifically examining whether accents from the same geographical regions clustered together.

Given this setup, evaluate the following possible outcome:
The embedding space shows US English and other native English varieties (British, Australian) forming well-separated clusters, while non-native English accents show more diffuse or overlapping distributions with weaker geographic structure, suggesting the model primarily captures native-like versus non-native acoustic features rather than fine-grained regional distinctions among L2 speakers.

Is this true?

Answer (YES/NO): NO